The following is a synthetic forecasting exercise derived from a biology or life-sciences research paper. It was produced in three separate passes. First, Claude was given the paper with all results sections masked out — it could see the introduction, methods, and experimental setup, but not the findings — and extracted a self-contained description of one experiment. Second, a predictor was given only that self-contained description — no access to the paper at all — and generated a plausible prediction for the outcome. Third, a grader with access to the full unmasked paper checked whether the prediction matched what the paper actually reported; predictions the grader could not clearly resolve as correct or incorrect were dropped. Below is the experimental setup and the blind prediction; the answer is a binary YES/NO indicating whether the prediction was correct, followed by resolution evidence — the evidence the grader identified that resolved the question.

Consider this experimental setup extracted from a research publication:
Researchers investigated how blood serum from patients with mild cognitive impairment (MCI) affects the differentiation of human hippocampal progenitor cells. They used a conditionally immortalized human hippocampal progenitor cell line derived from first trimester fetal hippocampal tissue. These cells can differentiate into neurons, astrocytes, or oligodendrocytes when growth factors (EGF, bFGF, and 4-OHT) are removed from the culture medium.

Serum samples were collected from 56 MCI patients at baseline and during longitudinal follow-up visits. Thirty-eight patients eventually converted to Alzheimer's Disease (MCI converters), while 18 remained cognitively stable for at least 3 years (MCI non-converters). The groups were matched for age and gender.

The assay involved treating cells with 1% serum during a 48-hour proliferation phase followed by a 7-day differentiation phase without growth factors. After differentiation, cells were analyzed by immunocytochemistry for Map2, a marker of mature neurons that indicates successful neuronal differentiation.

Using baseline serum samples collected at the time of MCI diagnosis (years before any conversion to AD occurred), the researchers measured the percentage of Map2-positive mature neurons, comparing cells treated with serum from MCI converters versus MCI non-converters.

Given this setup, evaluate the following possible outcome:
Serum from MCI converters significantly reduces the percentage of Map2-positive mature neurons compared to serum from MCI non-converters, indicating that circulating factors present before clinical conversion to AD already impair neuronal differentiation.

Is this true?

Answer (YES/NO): NO